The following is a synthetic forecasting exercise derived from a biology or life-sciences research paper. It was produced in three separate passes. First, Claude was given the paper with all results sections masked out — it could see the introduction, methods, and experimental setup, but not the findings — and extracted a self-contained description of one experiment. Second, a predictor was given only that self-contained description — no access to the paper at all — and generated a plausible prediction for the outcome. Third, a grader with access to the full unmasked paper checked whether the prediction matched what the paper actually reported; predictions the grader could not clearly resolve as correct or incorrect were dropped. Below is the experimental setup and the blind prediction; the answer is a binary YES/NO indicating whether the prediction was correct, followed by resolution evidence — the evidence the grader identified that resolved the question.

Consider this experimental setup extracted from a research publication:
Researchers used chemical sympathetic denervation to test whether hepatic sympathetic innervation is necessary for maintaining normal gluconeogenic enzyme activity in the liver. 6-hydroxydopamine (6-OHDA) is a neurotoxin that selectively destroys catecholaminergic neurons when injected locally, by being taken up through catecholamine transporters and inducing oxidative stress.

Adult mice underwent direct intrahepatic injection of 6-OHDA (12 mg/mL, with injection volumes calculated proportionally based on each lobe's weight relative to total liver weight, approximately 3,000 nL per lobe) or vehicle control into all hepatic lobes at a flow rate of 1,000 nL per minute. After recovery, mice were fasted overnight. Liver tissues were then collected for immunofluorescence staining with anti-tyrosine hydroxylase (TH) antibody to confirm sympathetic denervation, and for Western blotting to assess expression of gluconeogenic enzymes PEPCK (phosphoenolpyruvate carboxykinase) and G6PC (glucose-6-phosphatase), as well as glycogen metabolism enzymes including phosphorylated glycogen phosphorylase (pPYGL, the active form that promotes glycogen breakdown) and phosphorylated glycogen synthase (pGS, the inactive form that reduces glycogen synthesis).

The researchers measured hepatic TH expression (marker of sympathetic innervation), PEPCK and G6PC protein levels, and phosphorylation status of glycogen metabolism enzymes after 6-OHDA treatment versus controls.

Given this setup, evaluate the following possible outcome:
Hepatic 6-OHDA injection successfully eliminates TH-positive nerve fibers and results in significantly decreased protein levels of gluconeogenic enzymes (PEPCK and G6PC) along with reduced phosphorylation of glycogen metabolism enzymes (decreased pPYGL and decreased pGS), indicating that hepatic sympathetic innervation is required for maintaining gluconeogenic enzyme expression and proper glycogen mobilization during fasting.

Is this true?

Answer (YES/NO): NO